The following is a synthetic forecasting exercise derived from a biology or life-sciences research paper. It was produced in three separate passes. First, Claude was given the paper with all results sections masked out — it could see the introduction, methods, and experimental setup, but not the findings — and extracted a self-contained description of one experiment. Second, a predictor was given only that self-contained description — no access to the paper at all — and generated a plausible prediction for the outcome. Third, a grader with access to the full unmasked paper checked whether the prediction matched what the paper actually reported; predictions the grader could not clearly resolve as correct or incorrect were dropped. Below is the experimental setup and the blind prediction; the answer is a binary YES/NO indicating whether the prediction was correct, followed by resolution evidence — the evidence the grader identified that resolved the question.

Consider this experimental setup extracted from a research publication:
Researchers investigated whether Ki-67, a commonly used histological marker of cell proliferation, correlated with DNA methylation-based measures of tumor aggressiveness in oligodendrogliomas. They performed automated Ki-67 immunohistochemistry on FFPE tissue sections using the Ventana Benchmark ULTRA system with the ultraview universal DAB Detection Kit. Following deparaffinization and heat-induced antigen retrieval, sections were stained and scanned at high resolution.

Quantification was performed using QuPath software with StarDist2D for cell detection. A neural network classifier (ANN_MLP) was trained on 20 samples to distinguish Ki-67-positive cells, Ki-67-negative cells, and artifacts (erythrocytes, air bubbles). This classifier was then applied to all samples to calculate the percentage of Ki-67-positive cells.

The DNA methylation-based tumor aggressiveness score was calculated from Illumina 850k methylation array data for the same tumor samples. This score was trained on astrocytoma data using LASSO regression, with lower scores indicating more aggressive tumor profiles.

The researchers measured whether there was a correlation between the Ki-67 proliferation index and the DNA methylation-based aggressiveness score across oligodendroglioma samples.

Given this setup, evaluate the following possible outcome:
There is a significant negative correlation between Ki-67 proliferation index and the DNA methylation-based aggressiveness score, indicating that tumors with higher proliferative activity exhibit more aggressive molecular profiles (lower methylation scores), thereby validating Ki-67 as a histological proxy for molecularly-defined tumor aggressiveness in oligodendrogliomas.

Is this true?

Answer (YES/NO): NO